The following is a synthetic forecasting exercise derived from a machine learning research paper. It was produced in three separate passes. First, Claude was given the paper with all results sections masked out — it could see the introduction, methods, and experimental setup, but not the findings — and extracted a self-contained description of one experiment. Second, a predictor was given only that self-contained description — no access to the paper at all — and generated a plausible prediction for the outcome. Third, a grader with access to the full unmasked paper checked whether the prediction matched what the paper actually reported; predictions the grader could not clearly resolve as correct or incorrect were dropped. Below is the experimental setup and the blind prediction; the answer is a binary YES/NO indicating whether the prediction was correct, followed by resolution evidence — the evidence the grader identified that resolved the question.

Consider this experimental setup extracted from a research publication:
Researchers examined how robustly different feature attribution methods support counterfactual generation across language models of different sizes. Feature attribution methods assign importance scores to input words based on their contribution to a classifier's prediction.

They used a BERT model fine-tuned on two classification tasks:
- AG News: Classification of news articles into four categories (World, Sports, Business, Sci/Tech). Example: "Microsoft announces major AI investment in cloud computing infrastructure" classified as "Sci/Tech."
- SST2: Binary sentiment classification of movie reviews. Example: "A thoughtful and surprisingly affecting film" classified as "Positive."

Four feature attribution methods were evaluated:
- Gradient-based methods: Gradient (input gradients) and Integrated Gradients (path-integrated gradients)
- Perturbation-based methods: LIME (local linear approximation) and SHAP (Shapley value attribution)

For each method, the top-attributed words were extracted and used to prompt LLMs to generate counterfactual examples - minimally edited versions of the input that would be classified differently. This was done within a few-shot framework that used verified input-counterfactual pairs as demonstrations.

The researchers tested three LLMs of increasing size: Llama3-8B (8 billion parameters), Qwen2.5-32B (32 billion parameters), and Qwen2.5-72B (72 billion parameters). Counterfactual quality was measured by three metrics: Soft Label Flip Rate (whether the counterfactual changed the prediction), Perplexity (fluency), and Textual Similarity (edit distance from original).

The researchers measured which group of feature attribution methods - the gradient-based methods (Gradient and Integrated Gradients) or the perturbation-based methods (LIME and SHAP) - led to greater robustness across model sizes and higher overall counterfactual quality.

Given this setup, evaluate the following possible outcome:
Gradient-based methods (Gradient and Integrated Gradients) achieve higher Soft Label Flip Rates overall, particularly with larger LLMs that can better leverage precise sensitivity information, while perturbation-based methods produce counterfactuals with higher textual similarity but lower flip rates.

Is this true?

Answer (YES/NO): NO